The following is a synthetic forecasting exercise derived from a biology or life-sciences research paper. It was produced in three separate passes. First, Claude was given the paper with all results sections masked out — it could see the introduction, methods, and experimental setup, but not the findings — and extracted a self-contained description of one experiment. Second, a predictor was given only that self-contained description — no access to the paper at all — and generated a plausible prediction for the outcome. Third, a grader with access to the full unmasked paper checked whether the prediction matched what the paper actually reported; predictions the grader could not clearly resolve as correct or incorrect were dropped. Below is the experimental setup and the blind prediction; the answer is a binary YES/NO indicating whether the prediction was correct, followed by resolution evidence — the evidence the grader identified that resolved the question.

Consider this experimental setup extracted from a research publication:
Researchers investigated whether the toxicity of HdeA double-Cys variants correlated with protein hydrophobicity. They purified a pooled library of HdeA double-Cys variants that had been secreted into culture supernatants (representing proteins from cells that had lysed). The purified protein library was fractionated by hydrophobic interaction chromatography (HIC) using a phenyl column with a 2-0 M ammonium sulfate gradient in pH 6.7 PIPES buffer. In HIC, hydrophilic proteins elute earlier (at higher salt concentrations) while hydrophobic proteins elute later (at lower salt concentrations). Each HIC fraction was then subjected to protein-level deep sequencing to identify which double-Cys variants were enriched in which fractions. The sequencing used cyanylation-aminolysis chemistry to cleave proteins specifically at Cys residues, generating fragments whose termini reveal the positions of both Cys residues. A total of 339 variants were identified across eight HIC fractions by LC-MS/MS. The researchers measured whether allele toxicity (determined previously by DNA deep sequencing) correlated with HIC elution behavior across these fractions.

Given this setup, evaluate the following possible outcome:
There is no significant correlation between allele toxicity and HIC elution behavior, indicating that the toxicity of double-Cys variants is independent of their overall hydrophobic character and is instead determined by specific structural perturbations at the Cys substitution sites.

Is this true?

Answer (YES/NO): NO